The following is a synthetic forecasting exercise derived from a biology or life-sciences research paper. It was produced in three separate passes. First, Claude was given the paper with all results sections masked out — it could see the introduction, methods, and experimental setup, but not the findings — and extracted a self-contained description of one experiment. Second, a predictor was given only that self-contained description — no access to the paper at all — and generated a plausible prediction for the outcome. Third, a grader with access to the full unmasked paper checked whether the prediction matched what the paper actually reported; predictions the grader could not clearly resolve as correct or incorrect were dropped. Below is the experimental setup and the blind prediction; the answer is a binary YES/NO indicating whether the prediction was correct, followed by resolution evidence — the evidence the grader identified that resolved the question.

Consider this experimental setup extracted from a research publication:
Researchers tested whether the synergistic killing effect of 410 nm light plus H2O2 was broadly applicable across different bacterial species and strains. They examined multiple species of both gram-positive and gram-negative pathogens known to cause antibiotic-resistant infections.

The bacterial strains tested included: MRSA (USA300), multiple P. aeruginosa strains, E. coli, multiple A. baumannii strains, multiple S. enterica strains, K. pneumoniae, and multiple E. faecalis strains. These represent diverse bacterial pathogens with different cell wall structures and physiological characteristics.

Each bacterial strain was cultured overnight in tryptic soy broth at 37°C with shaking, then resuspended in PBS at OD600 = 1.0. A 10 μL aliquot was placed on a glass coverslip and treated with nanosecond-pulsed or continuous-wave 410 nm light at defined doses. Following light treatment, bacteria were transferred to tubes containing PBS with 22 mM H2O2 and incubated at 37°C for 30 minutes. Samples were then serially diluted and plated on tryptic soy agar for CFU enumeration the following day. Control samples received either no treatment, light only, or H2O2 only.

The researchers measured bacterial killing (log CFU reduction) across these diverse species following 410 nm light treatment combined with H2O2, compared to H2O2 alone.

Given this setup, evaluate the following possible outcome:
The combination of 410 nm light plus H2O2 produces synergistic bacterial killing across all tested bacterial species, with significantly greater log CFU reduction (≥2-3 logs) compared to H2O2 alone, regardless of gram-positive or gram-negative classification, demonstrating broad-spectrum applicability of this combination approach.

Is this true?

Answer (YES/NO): NO